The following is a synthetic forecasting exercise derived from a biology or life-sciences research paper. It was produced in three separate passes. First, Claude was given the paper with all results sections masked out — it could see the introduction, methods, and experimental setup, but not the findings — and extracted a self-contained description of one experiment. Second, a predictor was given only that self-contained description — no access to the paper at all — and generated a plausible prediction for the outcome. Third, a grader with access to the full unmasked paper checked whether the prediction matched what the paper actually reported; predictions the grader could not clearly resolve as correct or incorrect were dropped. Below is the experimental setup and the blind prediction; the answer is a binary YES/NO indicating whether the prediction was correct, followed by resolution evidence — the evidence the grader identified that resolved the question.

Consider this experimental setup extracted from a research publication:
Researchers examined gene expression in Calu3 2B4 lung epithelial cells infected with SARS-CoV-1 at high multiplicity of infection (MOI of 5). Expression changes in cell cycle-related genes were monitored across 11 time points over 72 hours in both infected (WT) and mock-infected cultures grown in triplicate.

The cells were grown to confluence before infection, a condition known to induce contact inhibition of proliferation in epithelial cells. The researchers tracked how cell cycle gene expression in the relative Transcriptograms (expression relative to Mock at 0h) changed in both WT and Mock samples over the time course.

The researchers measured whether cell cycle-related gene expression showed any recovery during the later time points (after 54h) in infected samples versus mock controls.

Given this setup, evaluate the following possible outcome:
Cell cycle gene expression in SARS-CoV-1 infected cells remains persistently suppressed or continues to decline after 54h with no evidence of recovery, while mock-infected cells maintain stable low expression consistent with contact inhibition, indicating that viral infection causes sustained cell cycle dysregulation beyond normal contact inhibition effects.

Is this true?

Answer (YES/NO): NO